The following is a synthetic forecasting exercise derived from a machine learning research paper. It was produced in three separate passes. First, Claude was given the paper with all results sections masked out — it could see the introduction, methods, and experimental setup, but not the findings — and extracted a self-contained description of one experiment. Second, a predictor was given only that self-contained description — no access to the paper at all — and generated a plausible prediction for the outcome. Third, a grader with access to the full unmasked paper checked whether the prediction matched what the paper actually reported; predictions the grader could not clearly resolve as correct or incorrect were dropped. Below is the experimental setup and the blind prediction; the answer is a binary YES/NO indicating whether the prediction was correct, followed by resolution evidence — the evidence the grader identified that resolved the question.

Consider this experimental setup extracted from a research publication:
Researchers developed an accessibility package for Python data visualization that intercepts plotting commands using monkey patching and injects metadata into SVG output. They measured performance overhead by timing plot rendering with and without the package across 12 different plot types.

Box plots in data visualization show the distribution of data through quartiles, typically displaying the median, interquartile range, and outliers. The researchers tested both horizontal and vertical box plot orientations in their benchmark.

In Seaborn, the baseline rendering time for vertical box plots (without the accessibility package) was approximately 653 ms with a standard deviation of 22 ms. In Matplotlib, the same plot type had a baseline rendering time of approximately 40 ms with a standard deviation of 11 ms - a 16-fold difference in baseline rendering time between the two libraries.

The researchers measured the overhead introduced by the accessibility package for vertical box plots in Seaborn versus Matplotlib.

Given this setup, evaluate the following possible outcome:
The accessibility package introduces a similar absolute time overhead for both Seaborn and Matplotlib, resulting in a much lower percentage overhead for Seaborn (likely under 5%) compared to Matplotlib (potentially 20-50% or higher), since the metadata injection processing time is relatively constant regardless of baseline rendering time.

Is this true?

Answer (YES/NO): NO